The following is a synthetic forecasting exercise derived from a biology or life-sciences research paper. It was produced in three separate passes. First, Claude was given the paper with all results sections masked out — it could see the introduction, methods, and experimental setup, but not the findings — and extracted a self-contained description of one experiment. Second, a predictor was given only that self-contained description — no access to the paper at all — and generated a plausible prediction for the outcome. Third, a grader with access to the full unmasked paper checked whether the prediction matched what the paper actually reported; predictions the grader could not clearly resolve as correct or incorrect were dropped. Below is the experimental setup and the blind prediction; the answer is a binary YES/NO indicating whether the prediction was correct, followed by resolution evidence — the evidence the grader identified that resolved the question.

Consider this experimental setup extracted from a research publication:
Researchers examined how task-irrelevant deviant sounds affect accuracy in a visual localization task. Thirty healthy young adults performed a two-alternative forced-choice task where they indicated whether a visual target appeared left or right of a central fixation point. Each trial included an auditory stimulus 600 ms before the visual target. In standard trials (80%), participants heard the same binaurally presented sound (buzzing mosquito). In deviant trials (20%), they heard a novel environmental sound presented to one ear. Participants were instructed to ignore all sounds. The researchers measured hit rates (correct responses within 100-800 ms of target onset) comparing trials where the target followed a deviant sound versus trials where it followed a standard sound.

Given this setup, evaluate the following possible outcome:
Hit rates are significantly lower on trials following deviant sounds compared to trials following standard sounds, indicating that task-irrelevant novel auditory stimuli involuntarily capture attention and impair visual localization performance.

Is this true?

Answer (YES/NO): NO